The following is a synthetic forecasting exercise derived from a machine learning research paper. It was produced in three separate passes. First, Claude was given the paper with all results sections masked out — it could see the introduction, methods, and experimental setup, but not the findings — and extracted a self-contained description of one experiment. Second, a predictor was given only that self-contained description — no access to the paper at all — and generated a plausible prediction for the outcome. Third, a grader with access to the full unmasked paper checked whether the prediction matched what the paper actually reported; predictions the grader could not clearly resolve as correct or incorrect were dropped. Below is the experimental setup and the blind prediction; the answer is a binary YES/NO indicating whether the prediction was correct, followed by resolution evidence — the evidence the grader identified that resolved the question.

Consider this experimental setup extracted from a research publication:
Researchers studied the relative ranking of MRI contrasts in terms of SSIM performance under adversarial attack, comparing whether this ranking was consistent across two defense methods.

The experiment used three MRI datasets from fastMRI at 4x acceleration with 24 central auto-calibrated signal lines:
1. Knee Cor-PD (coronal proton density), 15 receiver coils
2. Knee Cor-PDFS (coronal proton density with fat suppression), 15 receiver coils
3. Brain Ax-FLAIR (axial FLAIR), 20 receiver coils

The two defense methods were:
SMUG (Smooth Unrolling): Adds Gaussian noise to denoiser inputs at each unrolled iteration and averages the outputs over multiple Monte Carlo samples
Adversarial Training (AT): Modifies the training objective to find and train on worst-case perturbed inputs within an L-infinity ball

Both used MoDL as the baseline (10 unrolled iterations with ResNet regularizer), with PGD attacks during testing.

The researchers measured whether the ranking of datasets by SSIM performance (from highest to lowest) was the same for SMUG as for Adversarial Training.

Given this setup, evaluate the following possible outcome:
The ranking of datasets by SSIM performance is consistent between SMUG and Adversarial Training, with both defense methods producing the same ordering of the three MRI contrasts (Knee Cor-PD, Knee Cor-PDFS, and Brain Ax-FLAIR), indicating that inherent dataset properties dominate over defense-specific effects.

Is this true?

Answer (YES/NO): NO